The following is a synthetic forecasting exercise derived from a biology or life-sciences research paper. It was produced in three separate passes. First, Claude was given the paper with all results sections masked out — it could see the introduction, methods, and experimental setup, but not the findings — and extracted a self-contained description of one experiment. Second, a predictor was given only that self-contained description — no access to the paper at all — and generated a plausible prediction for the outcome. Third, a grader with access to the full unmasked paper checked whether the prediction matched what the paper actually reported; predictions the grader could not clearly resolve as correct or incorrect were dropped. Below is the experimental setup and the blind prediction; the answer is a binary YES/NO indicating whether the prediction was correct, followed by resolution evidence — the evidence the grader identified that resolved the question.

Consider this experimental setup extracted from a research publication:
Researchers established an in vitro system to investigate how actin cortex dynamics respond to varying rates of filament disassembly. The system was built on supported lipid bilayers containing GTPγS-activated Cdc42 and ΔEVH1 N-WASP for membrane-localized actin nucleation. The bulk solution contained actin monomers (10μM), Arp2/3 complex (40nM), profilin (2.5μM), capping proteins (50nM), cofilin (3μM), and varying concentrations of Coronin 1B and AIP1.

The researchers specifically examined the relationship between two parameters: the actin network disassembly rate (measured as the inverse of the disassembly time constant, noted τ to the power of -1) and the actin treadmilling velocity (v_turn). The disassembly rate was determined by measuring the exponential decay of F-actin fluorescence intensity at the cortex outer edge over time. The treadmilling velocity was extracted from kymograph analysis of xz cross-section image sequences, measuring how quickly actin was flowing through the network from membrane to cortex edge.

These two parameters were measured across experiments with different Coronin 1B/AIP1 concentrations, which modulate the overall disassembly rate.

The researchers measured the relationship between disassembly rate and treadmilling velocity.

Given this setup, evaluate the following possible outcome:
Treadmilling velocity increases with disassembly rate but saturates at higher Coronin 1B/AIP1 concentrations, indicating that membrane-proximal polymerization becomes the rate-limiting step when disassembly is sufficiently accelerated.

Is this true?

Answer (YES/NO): NO